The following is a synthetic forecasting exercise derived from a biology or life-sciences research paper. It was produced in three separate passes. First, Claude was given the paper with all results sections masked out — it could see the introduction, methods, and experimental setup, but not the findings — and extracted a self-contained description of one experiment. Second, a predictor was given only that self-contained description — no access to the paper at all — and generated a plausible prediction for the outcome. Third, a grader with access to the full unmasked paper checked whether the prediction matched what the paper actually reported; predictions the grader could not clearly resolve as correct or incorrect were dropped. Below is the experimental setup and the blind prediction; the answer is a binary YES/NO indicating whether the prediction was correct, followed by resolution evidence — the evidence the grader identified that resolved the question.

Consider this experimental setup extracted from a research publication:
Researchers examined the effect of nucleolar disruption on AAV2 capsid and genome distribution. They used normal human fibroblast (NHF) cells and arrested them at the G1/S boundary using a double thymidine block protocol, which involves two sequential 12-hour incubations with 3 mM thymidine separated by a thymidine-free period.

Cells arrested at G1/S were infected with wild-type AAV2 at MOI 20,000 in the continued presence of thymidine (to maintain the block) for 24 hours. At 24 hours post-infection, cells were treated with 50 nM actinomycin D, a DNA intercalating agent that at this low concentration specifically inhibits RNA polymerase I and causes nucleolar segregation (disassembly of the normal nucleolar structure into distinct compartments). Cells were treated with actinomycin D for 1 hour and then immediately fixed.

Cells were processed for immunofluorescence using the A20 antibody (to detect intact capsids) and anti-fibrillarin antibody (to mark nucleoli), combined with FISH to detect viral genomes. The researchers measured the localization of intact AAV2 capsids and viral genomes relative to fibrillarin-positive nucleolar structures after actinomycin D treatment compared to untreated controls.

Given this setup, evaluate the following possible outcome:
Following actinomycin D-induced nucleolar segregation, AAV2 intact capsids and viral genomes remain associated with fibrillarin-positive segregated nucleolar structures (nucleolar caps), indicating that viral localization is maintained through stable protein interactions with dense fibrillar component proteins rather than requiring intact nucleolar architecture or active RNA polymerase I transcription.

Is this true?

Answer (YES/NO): NO